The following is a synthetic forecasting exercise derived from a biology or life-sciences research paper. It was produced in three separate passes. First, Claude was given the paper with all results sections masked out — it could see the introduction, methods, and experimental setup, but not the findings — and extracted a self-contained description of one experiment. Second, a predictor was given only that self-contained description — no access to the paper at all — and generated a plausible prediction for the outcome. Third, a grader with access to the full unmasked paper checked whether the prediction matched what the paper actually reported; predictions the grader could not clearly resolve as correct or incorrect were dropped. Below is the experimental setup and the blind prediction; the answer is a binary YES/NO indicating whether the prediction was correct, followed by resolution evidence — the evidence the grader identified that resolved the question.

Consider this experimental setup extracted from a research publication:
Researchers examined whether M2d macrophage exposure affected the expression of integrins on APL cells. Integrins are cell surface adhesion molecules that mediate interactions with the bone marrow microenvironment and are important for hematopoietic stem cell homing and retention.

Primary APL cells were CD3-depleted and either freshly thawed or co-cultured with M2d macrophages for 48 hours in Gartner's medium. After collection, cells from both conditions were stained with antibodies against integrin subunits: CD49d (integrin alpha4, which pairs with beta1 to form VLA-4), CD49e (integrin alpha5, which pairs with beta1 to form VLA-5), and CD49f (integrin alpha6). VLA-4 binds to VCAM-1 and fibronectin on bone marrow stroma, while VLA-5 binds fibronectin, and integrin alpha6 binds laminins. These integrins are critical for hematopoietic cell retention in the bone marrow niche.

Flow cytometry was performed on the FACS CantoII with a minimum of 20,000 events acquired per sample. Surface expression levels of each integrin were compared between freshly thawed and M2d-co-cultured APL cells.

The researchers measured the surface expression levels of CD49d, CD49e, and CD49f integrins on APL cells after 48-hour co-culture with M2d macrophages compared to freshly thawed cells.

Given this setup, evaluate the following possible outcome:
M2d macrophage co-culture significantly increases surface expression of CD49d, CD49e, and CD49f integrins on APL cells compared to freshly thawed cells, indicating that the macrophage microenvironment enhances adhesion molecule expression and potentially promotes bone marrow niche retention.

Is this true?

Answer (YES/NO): YES